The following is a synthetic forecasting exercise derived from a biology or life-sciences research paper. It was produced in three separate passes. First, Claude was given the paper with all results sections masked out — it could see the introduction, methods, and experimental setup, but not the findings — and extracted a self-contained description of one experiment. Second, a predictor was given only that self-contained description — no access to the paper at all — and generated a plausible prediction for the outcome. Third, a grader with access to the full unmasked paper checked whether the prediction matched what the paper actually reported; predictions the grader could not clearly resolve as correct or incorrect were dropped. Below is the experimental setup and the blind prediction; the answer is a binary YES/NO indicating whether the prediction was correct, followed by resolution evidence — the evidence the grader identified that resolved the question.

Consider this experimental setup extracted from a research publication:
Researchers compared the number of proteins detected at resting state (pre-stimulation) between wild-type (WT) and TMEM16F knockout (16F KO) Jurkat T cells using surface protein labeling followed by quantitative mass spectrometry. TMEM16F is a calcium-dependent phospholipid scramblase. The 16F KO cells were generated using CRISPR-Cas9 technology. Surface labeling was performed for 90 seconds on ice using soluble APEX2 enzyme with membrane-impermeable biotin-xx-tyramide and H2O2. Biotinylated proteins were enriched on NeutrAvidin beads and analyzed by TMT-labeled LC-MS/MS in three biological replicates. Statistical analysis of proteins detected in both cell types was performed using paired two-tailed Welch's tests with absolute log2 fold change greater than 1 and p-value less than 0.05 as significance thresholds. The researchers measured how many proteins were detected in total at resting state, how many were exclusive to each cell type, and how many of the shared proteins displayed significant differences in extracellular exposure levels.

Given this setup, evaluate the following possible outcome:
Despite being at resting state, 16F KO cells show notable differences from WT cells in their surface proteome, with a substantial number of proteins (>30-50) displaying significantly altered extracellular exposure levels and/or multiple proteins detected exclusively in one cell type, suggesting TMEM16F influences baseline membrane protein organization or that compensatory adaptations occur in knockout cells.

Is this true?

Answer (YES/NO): YES